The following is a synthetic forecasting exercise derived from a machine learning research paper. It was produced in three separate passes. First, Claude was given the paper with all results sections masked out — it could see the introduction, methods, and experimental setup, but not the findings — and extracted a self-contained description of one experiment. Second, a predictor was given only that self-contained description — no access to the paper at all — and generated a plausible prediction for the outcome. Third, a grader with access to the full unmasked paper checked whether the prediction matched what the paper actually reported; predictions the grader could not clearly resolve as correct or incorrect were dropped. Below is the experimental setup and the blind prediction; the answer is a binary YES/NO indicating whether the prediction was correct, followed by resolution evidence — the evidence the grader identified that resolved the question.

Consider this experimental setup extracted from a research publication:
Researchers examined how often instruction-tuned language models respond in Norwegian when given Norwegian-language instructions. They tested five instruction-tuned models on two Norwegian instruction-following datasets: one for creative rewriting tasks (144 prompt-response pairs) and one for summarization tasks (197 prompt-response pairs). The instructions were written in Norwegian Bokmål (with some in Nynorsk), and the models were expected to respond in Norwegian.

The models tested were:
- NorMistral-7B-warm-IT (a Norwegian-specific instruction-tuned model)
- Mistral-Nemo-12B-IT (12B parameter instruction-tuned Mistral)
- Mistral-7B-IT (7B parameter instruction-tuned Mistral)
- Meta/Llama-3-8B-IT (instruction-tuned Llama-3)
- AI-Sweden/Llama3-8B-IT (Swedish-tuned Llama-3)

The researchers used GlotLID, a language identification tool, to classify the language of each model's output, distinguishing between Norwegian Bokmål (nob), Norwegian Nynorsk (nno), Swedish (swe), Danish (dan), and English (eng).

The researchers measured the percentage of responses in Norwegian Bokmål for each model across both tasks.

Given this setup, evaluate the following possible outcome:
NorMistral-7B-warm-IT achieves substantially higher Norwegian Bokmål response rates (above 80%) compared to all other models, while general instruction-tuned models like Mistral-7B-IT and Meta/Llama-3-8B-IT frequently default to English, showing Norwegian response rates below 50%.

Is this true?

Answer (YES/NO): NO